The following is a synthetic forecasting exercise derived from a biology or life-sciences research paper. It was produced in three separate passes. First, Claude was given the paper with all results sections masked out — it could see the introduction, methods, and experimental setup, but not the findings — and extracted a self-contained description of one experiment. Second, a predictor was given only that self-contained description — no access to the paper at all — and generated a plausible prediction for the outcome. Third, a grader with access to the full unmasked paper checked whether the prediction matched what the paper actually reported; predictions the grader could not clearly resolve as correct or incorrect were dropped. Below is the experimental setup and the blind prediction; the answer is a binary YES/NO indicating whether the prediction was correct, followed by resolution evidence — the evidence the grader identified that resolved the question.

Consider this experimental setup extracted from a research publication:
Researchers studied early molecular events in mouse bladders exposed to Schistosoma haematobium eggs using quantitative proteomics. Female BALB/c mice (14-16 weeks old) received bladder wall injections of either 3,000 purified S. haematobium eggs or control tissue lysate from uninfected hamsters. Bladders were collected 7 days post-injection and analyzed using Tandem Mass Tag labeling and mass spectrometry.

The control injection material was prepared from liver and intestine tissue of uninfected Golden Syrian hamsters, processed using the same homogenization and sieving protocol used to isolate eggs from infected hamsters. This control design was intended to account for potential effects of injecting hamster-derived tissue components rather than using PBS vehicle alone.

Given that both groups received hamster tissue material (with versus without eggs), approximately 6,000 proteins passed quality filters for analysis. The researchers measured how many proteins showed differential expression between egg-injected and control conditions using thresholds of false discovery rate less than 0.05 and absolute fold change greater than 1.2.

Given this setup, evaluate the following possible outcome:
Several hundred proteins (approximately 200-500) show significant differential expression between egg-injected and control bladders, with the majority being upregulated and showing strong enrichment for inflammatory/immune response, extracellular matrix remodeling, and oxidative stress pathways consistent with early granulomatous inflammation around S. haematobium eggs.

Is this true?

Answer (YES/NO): NO